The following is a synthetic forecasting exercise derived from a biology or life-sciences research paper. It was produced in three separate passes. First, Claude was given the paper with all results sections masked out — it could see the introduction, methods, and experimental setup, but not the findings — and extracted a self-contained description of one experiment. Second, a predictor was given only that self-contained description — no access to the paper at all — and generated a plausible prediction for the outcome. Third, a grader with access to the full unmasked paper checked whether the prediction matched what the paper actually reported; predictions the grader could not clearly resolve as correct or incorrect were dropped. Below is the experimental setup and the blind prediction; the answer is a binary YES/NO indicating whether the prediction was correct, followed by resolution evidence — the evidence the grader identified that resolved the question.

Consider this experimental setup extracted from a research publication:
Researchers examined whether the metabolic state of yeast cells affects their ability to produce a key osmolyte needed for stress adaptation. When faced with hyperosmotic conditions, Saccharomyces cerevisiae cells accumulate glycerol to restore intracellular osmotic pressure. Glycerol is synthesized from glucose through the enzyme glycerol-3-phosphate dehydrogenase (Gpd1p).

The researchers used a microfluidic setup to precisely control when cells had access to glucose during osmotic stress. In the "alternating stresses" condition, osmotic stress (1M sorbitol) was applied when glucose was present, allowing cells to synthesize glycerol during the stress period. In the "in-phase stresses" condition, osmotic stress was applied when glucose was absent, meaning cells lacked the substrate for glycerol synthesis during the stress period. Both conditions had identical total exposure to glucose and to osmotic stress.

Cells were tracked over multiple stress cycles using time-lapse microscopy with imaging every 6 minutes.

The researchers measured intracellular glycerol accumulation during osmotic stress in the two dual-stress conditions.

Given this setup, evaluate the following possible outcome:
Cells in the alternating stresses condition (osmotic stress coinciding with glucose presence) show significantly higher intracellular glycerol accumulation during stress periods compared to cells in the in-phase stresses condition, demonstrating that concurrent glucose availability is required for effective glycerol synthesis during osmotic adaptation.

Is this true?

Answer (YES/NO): YES